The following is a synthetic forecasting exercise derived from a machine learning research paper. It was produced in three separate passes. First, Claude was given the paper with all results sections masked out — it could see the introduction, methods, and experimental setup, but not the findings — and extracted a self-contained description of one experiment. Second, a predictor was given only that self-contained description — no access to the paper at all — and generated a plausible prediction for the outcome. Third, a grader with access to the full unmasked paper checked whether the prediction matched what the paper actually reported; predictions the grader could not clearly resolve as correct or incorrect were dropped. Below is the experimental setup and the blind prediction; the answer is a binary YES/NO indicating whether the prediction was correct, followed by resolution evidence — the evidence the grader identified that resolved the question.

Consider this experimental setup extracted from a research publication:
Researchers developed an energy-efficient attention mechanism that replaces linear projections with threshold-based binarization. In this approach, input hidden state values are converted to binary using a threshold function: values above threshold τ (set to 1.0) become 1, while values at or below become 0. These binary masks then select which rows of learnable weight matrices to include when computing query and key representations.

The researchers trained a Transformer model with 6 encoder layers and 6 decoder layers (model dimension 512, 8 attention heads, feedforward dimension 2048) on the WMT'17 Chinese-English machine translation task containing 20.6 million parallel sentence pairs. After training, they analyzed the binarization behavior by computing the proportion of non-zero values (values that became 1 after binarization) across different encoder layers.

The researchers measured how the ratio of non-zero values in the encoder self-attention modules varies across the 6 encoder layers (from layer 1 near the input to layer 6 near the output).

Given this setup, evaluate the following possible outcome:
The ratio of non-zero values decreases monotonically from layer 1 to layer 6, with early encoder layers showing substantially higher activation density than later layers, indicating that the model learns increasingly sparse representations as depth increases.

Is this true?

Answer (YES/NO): NO